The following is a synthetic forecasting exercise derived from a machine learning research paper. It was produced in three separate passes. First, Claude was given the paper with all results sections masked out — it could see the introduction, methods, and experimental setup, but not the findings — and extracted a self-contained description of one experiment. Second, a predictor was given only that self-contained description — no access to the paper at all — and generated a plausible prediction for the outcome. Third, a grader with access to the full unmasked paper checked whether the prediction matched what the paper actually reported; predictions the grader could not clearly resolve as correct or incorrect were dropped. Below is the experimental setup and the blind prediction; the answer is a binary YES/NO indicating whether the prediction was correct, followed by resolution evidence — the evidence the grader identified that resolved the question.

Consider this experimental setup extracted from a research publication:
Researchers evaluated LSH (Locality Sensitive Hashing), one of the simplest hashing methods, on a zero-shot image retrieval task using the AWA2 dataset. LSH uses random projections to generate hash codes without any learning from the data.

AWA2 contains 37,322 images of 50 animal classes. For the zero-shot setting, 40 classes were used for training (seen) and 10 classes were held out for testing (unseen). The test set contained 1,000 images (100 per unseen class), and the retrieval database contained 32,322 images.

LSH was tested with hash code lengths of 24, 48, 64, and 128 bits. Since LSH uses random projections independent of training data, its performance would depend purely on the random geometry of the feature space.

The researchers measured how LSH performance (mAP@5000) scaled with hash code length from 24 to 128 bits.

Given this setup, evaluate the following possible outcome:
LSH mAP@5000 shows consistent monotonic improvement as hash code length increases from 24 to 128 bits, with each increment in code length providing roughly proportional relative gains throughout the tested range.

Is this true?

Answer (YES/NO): NO